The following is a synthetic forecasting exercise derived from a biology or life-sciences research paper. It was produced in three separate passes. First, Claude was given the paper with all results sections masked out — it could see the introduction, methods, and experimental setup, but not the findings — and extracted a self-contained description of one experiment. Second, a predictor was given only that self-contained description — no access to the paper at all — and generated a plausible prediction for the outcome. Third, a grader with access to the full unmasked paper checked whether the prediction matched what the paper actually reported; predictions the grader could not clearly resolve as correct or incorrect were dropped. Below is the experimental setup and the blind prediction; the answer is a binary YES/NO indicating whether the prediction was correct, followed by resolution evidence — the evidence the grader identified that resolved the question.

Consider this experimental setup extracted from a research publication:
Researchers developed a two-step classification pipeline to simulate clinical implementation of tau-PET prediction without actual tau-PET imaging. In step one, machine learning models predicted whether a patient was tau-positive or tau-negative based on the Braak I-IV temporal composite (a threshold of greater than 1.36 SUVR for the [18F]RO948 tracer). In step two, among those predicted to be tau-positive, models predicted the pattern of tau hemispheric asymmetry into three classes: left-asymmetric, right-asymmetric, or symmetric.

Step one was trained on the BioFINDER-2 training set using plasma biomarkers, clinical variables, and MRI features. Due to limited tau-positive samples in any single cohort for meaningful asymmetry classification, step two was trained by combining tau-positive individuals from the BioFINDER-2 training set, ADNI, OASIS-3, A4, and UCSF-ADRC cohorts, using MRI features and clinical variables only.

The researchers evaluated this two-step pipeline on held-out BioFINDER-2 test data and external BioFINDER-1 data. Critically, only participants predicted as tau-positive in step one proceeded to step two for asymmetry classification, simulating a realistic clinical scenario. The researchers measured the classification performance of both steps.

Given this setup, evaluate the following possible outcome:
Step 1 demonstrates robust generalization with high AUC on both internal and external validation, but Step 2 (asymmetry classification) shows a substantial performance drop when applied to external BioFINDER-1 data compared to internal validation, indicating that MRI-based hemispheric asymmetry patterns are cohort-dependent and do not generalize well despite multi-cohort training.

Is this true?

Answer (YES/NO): NO